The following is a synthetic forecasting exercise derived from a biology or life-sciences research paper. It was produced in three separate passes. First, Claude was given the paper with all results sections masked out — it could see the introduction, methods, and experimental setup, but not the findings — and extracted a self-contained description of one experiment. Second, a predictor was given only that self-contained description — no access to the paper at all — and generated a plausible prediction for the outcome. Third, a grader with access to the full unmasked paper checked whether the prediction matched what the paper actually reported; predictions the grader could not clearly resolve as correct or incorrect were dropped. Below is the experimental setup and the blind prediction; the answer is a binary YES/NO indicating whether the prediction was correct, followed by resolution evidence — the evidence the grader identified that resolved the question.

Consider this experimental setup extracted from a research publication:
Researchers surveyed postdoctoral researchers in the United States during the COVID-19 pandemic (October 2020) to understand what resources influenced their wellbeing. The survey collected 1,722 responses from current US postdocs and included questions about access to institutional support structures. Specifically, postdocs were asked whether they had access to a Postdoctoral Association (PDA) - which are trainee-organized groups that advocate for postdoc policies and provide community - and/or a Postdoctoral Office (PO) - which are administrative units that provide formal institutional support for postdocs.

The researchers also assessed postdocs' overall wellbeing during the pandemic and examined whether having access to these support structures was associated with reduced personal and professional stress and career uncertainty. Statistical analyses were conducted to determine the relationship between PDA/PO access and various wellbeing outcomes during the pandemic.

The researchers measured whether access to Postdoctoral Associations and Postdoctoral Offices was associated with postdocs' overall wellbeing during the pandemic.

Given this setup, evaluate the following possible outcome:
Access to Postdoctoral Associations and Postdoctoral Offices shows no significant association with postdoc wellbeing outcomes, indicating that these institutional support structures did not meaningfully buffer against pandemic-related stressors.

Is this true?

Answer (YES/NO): NO